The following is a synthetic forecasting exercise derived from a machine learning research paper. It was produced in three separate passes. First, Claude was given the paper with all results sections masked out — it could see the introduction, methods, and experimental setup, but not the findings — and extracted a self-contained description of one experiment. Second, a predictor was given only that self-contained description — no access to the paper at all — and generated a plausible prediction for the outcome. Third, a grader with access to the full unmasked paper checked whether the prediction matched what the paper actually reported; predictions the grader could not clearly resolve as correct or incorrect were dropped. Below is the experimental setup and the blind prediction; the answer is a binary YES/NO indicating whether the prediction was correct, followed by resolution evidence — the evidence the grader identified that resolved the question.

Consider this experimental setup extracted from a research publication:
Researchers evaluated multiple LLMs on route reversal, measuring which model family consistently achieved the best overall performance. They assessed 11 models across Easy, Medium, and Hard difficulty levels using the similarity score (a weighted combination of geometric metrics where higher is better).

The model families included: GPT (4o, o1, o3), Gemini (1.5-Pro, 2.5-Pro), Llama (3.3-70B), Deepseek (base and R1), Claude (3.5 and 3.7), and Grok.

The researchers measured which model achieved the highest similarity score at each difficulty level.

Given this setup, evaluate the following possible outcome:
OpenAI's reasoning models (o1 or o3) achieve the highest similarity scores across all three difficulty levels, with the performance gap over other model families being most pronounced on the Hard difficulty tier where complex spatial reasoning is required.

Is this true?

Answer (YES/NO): NO